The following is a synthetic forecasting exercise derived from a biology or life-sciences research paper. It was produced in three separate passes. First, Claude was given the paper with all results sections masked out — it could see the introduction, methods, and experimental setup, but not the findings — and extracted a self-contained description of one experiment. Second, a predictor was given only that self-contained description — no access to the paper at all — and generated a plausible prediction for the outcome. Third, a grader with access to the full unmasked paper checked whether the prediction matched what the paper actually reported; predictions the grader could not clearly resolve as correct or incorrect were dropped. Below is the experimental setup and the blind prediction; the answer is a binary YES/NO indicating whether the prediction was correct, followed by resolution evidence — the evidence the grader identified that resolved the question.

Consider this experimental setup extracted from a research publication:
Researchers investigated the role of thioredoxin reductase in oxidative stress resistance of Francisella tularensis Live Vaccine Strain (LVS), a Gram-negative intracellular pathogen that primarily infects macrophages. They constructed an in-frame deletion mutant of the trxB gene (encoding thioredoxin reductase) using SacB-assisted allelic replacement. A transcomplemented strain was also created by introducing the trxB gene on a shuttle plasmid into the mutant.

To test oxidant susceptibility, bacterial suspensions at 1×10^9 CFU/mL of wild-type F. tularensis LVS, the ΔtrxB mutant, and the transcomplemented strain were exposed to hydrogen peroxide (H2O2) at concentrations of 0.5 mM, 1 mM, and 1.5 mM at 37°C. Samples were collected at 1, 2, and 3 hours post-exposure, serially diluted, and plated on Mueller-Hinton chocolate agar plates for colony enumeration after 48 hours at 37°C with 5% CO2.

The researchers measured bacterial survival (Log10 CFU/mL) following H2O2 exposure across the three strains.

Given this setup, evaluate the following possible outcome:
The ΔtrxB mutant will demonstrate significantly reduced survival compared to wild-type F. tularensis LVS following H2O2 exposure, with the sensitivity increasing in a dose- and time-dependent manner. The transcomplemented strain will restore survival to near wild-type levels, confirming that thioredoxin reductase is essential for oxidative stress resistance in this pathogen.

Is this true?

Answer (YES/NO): YES